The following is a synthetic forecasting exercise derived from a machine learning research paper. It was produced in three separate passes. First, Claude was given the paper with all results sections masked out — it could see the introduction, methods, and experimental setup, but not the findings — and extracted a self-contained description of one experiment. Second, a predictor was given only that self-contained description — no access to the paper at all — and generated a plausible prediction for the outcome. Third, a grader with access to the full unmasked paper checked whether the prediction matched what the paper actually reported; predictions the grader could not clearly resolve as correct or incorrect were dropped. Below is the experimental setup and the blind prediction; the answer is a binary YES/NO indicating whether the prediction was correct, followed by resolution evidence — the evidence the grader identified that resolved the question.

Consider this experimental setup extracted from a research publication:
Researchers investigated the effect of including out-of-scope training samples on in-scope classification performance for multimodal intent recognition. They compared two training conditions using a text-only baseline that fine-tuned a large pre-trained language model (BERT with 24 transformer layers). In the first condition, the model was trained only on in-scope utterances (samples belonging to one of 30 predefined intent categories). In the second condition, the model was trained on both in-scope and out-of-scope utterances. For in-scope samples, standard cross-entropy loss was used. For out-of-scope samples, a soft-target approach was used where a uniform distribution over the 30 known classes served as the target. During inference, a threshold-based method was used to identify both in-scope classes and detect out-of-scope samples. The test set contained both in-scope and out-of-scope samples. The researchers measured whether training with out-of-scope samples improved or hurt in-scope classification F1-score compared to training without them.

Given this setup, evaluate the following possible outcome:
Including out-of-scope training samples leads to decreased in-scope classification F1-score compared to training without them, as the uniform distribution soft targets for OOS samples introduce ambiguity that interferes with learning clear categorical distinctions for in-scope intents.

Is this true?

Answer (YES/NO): NO